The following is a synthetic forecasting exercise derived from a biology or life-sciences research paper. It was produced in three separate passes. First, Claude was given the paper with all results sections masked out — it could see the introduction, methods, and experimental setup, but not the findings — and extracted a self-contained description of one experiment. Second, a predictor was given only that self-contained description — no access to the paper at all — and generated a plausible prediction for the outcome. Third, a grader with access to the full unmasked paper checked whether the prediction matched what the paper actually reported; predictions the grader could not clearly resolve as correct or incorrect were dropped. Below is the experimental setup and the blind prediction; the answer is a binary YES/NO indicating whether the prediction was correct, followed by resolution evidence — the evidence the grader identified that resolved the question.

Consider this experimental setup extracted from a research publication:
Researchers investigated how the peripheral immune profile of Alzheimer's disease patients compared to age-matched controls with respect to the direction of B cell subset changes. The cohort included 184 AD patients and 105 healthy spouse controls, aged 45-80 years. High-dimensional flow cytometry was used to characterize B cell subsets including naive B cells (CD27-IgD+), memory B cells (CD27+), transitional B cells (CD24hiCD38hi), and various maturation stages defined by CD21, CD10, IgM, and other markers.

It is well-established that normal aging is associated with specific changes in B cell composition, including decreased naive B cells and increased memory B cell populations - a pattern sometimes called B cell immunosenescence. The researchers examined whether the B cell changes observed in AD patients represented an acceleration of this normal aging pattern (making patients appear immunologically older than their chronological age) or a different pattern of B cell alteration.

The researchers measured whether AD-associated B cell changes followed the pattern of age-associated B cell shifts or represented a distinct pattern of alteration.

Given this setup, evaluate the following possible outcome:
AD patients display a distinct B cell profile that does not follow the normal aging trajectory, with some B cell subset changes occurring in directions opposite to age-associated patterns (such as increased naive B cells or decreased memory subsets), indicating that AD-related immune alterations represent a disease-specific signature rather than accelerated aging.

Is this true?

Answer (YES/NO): NO